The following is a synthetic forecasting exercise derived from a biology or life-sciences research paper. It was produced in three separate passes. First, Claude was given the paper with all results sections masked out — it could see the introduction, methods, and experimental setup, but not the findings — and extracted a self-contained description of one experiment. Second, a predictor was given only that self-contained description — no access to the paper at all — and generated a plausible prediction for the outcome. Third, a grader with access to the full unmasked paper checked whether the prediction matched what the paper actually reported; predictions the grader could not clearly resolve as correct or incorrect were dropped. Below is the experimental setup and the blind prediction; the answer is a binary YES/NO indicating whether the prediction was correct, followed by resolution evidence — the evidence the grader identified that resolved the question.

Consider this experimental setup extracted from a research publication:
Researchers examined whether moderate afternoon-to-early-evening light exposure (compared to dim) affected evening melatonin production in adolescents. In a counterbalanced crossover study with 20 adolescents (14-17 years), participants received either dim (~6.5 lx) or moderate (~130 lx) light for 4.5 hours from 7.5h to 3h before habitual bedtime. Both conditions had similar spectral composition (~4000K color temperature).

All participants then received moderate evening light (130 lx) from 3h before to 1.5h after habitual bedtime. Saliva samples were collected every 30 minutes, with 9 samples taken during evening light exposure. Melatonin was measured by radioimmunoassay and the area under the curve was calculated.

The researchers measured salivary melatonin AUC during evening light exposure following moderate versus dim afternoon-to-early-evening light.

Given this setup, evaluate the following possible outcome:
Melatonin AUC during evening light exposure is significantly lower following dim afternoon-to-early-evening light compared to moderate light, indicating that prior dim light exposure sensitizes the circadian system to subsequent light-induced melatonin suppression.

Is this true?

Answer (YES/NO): NO